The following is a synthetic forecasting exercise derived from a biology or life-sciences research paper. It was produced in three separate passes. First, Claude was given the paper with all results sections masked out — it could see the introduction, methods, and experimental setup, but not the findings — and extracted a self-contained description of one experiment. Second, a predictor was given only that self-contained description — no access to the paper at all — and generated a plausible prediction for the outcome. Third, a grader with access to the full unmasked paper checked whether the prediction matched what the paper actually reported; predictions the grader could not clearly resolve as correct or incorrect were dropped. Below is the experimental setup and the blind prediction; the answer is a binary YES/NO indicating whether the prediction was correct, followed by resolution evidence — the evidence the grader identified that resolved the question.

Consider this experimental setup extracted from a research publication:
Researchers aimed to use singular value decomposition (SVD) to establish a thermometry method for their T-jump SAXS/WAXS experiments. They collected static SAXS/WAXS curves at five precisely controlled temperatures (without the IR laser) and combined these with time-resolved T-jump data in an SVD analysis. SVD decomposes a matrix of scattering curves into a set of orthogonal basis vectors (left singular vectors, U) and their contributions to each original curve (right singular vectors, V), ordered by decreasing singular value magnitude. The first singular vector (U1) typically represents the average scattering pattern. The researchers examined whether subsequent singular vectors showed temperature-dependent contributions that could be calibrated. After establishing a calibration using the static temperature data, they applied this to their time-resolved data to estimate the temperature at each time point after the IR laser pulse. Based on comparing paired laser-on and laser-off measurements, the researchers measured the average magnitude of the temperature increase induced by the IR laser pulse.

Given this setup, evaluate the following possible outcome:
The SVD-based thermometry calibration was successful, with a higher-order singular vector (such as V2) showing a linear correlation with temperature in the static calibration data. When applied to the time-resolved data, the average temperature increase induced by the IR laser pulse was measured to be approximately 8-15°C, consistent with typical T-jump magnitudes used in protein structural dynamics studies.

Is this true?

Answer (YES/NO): NO